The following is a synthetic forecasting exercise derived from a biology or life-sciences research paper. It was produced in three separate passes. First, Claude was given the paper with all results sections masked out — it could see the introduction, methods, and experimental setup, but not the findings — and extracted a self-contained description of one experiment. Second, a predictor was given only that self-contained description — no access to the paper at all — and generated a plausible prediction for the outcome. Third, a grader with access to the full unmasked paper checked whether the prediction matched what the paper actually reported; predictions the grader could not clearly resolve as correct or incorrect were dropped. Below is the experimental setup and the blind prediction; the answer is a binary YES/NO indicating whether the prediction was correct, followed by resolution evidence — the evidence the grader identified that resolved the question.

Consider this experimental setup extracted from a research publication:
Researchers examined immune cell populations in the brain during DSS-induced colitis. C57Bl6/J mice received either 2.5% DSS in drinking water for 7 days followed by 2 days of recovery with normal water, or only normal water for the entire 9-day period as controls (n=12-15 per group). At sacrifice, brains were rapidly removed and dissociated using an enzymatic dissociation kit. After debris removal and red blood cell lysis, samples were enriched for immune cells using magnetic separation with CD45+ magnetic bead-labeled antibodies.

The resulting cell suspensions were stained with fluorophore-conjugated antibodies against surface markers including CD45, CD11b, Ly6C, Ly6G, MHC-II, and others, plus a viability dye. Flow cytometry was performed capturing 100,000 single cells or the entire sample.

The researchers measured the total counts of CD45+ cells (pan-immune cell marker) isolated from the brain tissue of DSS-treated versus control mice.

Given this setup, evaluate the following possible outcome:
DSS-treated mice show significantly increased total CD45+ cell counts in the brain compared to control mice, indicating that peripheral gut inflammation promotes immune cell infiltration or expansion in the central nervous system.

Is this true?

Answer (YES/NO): YES